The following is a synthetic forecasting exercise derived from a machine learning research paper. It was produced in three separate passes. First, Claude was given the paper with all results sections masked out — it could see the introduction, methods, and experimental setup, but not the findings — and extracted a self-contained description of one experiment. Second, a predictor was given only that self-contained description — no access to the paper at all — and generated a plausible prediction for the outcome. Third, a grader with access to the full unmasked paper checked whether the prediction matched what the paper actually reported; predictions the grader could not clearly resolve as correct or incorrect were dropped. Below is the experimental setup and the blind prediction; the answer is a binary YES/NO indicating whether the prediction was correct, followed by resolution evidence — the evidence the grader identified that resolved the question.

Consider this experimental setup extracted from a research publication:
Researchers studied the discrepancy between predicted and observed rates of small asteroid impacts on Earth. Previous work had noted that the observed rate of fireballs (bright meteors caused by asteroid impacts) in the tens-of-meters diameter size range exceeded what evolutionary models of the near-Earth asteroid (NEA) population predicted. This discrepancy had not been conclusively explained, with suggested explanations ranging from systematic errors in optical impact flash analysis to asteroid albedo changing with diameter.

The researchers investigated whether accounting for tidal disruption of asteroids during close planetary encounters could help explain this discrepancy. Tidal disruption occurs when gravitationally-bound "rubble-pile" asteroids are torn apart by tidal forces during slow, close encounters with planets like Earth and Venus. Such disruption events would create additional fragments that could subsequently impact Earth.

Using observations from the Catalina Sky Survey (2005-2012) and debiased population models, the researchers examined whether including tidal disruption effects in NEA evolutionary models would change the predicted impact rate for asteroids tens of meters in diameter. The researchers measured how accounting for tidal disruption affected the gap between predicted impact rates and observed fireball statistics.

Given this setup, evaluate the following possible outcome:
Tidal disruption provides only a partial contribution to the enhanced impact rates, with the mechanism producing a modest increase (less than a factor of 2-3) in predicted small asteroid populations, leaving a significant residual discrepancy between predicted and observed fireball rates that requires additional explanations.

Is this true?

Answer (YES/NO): YES